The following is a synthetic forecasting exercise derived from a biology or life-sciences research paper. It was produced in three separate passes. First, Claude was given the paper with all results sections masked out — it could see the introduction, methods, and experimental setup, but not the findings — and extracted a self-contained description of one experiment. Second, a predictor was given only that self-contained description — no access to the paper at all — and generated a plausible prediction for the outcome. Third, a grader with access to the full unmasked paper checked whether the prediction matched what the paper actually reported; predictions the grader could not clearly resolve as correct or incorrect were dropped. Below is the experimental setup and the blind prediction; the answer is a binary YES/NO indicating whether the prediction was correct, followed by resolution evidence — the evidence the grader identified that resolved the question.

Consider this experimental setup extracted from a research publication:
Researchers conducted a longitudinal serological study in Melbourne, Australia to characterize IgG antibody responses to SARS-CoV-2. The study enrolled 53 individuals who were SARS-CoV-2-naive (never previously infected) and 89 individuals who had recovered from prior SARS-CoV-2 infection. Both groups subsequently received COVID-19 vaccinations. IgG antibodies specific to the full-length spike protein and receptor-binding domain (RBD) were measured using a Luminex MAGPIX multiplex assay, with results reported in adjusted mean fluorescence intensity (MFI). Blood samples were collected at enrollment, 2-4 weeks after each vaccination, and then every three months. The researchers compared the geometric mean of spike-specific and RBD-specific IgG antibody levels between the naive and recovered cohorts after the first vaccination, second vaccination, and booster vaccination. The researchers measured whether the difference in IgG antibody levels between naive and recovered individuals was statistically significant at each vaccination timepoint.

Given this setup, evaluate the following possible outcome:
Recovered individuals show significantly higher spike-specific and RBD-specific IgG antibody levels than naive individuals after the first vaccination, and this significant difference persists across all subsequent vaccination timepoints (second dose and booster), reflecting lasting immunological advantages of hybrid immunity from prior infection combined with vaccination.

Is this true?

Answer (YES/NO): NO